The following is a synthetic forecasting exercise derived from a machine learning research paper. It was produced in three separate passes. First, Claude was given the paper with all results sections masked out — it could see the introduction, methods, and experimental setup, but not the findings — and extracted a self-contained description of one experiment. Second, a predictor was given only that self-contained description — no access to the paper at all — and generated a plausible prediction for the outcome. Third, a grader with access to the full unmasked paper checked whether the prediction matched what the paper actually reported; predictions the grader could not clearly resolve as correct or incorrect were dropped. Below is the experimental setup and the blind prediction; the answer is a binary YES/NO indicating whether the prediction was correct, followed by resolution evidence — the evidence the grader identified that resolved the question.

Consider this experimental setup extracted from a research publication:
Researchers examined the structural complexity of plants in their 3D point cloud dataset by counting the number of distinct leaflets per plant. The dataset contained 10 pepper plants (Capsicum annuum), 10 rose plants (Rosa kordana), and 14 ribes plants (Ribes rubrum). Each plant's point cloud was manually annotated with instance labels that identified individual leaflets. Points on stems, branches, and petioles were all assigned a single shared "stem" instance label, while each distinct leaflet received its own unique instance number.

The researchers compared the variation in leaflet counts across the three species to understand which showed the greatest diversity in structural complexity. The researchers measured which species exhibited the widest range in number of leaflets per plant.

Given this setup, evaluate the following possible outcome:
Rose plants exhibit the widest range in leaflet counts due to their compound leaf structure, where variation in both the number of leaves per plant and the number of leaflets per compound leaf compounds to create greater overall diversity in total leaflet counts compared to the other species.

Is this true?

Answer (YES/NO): NO